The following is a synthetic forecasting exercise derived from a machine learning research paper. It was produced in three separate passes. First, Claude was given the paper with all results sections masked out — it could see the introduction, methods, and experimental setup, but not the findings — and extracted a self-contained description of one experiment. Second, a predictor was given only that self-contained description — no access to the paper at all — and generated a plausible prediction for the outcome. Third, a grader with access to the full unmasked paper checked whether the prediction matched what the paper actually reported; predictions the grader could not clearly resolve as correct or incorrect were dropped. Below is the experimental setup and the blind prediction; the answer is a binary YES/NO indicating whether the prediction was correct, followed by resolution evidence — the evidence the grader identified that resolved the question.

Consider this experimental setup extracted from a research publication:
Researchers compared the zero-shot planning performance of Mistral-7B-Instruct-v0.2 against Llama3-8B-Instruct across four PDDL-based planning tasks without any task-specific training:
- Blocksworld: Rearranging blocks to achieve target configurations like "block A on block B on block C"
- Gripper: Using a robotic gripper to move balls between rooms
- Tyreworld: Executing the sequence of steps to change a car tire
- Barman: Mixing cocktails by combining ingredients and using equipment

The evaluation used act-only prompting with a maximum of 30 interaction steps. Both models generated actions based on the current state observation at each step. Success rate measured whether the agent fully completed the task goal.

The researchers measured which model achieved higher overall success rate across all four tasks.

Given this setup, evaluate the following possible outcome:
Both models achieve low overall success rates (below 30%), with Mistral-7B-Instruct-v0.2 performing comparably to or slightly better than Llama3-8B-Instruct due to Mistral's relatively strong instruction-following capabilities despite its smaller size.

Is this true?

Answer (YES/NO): NO